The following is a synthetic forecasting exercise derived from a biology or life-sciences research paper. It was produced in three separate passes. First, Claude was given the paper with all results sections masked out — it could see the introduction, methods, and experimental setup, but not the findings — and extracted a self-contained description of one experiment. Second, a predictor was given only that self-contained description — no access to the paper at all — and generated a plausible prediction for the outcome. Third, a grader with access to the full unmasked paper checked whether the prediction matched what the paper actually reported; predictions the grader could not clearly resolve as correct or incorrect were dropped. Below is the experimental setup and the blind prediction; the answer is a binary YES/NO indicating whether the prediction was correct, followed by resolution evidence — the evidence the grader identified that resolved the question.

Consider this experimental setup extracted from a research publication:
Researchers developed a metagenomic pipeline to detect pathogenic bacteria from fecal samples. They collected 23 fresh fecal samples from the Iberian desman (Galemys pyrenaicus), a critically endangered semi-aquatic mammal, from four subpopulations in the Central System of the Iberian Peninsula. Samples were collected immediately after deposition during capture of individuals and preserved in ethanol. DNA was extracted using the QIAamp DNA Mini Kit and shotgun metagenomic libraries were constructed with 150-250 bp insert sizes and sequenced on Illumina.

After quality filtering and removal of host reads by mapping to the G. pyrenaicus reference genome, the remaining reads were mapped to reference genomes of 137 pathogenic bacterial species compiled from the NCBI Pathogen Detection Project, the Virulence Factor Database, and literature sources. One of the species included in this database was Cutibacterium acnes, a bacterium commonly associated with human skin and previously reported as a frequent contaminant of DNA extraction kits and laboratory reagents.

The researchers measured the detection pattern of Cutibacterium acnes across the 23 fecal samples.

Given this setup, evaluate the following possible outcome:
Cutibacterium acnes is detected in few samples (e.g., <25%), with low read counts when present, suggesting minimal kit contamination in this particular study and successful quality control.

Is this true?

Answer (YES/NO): NO